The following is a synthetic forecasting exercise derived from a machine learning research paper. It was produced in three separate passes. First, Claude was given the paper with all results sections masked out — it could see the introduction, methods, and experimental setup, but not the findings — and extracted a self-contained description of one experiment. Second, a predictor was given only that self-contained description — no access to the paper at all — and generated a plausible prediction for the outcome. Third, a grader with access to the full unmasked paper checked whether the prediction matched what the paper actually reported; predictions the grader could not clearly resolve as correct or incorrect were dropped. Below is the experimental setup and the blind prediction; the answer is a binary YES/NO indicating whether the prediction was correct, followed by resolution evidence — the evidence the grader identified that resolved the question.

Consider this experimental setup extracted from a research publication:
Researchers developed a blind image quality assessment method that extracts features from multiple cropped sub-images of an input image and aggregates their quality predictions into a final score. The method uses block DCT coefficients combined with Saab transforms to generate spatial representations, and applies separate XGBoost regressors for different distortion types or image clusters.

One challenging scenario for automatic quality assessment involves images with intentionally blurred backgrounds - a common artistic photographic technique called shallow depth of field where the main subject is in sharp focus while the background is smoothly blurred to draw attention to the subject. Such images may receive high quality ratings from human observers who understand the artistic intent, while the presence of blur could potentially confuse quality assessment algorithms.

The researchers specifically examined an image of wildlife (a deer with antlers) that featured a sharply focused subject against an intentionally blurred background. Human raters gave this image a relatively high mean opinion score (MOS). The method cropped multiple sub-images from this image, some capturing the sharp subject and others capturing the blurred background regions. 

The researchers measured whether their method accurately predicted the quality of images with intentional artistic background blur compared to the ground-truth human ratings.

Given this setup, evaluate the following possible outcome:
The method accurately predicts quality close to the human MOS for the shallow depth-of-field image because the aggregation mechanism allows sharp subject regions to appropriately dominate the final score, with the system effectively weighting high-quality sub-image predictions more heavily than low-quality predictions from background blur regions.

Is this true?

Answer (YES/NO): NO